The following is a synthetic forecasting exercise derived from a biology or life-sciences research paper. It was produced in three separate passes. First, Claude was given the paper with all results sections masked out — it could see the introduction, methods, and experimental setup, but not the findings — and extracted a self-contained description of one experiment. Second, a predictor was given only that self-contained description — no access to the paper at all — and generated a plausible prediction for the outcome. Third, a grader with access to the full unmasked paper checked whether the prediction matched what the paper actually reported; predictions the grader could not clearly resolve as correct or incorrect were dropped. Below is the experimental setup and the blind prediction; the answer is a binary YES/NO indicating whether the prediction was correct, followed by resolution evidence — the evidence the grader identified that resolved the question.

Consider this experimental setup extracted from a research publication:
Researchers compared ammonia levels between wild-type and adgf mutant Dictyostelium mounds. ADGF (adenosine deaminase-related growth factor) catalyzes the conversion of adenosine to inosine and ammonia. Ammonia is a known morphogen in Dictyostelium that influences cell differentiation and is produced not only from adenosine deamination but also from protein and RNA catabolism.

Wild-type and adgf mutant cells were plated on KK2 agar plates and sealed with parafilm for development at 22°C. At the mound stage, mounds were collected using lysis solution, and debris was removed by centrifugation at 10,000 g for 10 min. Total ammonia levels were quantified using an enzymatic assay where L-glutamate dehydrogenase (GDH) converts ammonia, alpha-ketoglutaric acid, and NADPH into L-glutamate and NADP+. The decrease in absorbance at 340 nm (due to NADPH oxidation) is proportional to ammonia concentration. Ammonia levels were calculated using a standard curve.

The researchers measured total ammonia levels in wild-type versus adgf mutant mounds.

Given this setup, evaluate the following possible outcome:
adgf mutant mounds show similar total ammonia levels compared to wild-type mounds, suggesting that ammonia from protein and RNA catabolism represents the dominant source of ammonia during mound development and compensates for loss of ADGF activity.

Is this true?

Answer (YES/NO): NO